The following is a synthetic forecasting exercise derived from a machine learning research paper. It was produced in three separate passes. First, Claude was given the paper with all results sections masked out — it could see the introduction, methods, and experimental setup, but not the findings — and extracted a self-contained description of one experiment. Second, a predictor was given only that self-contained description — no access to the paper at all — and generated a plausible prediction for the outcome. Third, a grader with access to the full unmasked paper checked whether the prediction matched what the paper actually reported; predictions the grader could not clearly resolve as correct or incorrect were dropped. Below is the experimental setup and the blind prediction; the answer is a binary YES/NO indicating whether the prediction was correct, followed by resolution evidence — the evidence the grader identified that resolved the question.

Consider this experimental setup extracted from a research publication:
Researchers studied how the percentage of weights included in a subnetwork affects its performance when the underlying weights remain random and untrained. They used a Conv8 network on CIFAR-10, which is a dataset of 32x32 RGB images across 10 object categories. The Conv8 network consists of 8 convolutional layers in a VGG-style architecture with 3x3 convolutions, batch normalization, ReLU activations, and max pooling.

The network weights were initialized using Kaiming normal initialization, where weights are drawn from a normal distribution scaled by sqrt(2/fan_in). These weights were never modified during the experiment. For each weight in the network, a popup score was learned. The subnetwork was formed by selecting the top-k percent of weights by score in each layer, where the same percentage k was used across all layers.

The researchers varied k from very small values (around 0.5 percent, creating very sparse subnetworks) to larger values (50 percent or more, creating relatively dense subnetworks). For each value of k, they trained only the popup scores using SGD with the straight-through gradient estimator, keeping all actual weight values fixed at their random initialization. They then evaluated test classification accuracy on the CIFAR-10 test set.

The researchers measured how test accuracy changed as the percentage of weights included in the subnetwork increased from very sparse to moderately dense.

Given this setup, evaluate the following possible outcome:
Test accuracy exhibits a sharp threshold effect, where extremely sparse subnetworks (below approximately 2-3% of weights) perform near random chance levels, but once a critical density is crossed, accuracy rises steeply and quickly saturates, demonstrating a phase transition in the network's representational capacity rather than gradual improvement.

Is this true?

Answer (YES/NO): NO